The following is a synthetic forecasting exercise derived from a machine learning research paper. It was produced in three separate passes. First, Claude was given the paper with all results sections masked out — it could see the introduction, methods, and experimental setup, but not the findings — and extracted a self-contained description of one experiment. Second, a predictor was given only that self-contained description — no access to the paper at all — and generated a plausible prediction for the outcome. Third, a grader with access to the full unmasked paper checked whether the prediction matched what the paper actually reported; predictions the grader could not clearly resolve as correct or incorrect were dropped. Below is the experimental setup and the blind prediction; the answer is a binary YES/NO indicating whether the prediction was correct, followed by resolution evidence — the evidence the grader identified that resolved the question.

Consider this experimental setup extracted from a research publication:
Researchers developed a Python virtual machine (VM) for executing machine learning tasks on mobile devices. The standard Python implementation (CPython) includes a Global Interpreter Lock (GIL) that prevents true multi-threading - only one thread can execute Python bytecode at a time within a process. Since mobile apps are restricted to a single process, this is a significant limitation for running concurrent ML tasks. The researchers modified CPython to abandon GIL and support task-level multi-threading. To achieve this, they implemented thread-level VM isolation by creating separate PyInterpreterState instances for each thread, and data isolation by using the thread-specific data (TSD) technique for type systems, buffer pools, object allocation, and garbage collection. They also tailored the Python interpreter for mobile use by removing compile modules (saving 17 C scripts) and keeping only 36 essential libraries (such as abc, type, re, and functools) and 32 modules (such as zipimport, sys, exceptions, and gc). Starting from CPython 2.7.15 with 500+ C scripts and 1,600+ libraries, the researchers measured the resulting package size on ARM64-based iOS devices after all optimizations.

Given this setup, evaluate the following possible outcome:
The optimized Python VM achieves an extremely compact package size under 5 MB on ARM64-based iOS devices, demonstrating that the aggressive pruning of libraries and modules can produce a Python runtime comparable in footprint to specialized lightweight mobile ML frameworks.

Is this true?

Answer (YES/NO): YES